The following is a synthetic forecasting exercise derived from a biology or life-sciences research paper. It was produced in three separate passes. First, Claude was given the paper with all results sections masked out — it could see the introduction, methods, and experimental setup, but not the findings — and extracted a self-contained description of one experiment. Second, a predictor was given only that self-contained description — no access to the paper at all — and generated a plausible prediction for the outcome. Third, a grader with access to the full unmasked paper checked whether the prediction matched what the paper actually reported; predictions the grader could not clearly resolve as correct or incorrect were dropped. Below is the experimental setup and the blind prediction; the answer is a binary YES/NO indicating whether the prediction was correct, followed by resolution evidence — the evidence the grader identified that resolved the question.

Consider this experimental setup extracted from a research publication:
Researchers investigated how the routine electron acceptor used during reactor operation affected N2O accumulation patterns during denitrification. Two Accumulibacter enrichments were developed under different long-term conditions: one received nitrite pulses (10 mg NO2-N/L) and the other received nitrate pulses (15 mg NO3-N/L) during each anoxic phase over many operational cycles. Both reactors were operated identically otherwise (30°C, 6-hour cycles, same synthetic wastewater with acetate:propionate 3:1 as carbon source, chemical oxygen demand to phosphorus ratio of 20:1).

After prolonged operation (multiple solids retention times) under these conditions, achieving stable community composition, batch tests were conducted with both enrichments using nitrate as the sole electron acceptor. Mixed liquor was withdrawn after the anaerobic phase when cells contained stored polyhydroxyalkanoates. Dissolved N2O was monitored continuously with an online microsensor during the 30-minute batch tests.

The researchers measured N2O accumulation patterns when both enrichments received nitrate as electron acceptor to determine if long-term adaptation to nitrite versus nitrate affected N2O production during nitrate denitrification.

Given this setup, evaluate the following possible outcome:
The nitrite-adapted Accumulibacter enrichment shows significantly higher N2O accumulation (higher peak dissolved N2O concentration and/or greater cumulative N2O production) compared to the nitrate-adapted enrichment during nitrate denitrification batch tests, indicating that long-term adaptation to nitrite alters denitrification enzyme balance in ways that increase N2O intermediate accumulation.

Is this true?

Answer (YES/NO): NO